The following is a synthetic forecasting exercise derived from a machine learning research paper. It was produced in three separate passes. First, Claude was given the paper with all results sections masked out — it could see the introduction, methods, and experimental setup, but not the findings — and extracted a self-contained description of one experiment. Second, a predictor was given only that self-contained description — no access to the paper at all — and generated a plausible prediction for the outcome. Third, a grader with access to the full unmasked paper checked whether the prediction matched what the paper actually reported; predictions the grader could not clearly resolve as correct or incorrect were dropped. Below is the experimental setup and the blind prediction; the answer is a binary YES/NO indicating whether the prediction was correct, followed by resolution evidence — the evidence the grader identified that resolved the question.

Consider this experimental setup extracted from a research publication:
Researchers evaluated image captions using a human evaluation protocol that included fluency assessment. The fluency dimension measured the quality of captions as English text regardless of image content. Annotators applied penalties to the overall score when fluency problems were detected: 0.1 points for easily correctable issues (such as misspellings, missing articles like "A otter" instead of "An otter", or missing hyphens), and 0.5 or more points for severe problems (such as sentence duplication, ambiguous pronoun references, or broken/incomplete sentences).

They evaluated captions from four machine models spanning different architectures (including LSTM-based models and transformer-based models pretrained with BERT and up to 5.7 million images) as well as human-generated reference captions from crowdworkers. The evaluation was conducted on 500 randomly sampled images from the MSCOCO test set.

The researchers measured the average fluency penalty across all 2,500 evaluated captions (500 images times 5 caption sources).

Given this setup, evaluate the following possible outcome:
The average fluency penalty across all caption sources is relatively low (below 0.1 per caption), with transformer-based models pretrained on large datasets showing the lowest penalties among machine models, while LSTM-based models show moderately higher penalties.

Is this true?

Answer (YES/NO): NO